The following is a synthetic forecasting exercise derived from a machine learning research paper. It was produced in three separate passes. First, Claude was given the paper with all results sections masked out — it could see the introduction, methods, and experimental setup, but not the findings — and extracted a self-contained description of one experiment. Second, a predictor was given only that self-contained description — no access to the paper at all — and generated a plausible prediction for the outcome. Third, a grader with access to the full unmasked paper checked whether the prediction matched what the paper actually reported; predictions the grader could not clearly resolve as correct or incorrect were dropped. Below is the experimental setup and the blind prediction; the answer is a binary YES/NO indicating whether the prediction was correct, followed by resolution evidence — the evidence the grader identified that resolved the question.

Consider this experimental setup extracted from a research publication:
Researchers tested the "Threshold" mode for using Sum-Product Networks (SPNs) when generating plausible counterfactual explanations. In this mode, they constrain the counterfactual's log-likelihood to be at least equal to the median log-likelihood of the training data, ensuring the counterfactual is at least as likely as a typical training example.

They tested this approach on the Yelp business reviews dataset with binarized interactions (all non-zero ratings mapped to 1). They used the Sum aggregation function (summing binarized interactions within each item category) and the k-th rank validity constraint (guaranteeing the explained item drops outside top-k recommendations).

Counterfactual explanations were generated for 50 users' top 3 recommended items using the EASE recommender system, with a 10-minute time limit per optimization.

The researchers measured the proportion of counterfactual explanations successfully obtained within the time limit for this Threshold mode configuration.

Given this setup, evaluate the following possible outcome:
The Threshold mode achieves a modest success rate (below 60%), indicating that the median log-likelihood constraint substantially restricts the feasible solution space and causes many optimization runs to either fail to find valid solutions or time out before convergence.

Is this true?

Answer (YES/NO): NO